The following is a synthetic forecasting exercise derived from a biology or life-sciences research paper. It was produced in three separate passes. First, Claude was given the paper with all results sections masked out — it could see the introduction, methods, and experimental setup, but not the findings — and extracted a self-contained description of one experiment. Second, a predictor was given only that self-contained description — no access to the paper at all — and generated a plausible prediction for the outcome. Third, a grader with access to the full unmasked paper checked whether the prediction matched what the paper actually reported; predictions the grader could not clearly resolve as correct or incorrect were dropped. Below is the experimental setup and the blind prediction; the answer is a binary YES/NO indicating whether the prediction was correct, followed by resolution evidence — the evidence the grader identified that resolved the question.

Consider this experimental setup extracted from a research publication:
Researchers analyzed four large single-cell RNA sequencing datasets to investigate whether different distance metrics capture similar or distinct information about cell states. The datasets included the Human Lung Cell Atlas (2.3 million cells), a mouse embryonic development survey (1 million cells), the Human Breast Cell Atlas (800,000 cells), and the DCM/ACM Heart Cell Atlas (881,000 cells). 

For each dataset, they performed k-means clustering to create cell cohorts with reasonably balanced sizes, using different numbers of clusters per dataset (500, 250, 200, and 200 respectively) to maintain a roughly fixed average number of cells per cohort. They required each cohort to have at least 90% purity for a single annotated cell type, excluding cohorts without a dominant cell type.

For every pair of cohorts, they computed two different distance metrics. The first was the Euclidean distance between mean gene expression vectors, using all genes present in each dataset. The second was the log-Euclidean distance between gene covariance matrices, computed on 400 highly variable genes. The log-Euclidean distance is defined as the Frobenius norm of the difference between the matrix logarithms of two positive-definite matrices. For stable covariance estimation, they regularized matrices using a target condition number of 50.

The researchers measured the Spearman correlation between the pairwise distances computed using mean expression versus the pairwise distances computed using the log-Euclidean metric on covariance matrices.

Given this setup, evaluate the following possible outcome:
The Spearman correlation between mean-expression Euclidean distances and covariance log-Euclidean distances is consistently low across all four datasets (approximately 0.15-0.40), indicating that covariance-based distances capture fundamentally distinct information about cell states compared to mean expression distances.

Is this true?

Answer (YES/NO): NO